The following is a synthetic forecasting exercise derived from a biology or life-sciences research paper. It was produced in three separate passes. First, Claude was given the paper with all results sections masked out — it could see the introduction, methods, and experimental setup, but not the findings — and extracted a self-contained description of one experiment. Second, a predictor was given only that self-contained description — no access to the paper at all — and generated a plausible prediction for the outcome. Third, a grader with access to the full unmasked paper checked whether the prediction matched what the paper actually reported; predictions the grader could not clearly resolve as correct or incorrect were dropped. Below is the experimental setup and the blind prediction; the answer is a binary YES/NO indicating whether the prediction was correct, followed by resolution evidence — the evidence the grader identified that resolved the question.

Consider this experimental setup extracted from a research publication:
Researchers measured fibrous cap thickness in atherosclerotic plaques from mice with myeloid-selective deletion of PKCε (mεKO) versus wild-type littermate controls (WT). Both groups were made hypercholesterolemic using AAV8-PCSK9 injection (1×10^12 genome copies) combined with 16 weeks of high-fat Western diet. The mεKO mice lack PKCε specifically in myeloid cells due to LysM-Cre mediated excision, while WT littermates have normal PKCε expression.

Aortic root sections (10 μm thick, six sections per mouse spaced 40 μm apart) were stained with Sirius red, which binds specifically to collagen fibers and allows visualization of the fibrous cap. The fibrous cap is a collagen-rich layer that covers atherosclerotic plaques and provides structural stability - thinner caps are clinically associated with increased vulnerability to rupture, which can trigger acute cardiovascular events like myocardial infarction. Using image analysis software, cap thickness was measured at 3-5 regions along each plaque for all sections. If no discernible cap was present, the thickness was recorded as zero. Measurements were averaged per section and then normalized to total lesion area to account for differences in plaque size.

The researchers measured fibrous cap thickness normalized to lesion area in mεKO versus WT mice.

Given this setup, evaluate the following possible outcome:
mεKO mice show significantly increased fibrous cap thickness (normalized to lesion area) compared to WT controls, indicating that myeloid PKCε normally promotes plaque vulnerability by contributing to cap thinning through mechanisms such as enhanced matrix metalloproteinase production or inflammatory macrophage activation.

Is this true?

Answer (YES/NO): NO